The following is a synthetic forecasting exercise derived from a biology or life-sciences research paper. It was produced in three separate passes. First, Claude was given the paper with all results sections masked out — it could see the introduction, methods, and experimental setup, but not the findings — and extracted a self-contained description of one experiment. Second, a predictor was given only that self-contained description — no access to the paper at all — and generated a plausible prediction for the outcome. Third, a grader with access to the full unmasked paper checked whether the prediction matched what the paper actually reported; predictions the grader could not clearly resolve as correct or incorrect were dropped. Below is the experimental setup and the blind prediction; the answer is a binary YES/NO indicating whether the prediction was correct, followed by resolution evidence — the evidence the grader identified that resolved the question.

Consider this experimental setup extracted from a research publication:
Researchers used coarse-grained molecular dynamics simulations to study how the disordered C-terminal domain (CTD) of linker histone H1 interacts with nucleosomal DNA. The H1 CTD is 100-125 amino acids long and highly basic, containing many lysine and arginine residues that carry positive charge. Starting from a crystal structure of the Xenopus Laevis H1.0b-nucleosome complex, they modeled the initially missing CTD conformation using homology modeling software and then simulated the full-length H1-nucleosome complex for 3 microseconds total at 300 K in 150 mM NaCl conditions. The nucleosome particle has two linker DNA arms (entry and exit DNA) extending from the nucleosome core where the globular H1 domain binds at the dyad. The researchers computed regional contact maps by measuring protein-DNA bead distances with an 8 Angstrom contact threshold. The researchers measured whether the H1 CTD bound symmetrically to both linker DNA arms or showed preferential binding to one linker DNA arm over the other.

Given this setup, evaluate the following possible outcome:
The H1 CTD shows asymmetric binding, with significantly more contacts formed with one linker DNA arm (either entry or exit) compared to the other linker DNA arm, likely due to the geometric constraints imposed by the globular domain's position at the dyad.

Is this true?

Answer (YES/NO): YES